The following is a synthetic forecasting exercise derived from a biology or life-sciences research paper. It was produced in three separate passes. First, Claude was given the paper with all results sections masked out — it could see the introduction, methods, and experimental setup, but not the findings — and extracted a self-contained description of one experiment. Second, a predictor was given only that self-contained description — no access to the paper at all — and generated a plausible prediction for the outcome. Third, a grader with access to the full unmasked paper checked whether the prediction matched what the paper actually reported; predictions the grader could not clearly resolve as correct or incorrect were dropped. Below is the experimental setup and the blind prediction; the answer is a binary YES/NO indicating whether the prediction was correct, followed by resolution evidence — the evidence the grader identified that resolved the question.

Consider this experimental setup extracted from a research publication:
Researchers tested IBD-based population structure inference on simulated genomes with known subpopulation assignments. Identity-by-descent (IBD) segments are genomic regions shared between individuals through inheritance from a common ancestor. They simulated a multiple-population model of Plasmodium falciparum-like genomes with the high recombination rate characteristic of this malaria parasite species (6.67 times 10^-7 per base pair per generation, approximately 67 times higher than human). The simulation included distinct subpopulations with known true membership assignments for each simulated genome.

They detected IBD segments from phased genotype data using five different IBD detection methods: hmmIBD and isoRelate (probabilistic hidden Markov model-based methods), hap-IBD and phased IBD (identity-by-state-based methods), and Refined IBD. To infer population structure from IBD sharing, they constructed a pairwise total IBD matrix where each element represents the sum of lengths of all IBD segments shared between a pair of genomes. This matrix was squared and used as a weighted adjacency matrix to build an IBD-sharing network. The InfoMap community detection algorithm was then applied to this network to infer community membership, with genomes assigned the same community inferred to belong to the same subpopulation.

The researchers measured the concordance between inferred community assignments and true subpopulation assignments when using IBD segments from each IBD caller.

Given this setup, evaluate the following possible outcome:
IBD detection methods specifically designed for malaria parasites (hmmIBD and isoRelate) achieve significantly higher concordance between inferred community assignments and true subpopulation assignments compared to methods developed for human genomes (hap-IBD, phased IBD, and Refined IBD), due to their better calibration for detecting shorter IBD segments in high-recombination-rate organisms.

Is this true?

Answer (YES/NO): NO